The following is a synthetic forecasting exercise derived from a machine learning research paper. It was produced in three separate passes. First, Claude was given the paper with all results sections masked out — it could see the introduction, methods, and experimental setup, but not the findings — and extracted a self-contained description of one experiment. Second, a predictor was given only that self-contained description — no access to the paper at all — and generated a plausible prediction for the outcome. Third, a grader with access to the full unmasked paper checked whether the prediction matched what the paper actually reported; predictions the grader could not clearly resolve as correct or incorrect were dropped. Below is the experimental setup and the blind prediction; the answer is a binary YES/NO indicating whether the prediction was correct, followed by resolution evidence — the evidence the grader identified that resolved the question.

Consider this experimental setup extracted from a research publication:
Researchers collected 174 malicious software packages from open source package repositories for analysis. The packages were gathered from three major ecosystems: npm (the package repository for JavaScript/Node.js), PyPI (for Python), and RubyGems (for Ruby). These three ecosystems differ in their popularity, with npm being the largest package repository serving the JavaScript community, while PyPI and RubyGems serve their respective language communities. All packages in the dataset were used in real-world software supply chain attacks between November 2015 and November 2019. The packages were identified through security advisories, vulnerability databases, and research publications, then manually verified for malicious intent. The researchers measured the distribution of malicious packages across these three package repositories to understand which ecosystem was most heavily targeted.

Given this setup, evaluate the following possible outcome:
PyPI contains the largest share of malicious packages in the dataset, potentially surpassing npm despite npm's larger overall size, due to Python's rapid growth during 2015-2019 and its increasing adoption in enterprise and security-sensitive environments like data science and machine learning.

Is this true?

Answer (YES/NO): NO